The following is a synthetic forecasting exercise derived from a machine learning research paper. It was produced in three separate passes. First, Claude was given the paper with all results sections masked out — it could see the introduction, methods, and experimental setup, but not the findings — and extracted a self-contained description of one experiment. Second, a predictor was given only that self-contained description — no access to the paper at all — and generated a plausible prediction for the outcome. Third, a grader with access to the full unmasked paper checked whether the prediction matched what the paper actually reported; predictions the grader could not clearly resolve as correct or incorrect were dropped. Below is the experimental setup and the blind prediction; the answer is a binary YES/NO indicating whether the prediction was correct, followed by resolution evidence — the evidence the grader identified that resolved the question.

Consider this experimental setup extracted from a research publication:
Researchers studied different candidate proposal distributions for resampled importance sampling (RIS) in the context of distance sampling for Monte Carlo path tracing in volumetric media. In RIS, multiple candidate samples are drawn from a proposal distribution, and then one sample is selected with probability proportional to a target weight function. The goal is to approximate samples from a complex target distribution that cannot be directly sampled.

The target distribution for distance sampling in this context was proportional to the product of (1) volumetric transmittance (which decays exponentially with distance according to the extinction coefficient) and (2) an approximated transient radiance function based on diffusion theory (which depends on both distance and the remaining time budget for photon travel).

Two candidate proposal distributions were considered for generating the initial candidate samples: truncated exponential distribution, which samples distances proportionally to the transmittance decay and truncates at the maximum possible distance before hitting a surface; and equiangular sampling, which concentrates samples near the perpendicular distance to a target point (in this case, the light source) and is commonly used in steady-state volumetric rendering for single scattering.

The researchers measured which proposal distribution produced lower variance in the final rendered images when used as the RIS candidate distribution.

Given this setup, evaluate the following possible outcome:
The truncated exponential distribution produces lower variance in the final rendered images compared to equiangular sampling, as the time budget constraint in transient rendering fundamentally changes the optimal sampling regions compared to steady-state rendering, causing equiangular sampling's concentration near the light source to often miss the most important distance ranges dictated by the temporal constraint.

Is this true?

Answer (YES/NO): YES